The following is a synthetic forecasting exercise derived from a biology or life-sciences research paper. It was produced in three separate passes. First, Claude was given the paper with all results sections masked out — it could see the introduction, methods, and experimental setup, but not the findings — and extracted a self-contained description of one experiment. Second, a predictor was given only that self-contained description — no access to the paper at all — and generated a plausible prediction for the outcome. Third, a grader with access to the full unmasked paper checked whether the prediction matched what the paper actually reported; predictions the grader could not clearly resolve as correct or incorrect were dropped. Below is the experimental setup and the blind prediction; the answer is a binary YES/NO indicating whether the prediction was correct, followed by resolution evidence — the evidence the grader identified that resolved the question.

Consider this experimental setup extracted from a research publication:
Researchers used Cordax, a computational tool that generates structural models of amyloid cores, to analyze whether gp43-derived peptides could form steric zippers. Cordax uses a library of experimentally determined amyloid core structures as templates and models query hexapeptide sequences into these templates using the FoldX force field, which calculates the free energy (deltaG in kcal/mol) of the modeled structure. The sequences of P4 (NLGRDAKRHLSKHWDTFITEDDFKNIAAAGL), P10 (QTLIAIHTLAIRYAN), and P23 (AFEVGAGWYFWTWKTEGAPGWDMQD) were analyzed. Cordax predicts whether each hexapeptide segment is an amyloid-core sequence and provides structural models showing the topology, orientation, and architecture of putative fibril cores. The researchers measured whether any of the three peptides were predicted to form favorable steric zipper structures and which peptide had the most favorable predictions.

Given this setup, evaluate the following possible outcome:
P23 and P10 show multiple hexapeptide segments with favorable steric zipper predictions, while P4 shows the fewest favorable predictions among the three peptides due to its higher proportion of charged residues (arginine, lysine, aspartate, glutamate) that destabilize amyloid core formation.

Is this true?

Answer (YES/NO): NO